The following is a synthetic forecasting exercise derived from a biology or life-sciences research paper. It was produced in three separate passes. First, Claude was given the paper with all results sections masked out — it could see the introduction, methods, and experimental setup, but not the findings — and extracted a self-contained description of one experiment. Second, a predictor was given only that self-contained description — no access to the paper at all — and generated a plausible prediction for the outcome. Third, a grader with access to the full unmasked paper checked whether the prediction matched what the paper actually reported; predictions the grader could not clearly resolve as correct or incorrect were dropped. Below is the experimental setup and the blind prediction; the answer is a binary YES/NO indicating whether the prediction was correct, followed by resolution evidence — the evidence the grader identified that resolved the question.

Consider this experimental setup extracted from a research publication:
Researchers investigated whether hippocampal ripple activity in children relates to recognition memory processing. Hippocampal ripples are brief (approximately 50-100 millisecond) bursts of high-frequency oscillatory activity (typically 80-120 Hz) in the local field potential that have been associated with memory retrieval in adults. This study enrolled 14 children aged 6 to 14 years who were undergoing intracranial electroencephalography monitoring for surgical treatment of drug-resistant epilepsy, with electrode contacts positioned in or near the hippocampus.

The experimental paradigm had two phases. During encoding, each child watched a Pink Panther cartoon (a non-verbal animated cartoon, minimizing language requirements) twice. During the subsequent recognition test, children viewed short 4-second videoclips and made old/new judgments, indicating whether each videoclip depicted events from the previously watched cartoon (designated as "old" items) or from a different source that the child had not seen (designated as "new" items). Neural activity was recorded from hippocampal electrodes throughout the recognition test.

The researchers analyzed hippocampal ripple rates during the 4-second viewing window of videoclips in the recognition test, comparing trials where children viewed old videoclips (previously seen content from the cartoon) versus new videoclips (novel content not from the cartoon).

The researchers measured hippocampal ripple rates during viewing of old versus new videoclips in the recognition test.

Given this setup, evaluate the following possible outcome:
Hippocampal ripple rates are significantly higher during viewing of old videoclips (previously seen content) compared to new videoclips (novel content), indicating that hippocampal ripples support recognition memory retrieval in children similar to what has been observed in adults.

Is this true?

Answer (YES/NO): YES